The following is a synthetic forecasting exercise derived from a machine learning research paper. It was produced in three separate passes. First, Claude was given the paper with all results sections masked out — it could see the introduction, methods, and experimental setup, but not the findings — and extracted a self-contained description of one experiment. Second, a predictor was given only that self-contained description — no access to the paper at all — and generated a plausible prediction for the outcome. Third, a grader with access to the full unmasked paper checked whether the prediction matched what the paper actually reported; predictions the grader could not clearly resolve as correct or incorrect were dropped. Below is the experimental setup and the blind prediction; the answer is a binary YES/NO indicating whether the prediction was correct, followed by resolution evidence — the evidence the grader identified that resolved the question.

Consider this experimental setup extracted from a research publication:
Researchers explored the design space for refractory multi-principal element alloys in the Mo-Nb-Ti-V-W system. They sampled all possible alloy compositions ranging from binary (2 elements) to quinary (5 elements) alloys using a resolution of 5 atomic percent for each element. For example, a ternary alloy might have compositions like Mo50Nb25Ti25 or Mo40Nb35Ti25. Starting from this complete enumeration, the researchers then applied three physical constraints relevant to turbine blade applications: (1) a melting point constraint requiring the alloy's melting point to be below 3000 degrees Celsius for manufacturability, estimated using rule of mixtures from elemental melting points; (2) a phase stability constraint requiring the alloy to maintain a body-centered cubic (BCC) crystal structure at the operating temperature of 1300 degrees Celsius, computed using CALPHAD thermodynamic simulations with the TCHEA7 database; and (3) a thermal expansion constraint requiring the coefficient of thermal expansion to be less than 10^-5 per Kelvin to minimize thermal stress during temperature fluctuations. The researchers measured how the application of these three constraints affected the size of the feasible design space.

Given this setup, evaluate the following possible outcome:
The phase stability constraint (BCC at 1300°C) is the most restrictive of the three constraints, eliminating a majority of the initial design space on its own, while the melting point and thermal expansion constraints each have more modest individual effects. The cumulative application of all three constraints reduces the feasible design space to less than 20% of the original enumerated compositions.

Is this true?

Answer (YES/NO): NO